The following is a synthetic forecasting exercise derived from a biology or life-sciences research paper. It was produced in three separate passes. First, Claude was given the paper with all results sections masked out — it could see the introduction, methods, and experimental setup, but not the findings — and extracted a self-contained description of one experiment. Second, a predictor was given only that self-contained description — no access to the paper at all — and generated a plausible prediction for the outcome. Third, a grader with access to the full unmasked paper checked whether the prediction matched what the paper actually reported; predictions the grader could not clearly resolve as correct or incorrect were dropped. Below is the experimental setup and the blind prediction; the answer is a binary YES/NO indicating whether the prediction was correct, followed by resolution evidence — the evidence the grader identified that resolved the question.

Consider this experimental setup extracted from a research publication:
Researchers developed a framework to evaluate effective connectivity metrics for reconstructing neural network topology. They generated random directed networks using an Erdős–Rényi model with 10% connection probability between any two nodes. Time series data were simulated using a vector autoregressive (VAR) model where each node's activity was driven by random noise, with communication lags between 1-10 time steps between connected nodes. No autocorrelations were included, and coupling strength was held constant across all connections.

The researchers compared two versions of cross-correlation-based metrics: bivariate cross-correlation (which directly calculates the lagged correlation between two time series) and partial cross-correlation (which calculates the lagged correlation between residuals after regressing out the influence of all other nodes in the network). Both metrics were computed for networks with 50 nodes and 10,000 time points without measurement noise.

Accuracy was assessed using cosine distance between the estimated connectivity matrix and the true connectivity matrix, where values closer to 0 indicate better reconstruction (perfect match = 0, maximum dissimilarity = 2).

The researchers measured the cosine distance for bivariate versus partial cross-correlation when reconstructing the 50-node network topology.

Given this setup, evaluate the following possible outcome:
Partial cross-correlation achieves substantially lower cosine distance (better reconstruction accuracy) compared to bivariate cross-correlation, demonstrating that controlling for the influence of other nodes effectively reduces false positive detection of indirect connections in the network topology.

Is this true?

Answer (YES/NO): YES